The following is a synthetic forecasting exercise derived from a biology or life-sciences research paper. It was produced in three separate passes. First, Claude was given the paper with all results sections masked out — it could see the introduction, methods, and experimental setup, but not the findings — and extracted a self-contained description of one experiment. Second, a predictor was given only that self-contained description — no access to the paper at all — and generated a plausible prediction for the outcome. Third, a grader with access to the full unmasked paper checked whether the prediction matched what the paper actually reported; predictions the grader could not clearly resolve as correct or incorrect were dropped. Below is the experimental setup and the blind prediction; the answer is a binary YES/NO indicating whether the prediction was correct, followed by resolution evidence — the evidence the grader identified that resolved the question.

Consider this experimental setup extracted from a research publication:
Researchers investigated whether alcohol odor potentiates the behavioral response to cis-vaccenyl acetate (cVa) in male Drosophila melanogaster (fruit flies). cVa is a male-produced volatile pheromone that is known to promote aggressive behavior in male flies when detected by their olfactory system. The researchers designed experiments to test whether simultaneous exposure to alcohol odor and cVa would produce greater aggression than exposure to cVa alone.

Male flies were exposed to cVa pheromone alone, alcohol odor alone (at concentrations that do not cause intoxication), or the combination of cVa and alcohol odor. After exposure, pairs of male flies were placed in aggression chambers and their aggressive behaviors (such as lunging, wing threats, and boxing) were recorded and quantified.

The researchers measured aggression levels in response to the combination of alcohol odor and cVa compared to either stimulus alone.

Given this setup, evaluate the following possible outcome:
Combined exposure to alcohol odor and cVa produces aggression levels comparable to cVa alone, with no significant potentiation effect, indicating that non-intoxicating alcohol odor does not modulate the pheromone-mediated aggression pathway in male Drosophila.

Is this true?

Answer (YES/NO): NO